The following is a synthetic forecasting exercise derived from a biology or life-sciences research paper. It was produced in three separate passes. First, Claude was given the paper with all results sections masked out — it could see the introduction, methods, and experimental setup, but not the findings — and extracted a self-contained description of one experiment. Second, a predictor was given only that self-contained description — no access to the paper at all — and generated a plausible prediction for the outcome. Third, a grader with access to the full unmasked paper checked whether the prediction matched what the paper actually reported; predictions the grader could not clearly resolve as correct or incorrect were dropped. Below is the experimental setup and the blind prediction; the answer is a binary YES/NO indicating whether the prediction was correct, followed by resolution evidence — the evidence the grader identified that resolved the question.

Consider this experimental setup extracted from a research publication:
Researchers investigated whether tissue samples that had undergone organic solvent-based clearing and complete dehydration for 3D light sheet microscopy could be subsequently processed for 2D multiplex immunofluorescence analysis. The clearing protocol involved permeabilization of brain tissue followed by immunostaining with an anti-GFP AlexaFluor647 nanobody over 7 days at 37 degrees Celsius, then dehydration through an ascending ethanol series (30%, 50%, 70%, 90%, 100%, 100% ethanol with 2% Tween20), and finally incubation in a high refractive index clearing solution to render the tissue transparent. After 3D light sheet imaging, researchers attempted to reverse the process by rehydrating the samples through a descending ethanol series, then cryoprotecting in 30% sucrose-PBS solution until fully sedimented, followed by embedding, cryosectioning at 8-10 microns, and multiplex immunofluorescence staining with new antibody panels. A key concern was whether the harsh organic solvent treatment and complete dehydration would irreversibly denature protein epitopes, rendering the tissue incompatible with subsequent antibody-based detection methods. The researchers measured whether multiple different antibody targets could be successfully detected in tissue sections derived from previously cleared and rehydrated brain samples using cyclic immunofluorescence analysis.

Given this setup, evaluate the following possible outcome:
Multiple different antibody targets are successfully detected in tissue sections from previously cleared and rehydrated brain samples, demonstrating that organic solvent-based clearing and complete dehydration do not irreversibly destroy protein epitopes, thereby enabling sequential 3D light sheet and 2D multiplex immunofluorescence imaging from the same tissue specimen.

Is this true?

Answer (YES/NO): YES